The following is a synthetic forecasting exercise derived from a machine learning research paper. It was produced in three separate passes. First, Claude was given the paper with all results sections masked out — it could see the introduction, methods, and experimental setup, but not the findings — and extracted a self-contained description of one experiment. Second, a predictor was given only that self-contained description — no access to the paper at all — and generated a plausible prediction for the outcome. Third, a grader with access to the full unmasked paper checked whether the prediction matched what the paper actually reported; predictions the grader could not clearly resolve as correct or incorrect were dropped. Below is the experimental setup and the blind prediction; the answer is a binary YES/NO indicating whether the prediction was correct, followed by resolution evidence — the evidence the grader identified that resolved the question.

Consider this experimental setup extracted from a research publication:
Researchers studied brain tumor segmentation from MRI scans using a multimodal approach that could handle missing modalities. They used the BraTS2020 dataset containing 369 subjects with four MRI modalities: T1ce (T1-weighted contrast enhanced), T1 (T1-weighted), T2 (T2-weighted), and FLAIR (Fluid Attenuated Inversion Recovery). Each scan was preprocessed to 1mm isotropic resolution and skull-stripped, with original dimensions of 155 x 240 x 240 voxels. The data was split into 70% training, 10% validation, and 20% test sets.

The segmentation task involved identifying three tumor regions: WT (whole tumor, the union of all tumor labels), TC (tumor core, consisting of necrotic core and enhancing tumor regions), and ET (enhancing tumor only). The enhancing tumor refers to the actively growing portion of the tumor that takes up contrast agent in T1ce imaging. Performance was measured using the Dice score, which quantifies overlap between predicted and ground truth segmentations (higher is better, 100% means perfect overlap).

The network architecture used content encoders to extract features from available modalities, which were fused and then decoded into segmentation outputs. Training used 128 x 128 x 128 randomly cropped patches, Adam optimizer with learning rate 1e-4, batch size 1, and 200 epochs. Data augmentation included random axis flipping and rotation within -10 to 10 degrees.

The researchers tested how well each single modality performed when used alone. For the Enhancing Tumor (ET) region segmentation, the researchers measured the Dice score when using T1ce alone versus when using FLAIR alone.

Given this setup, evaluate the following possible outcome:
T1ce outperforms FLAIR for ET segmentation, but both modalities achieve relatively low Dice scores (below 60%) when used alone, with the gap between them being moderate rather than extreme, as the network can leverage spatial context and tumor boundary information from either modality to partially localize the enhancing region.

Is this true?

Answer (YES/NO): NO